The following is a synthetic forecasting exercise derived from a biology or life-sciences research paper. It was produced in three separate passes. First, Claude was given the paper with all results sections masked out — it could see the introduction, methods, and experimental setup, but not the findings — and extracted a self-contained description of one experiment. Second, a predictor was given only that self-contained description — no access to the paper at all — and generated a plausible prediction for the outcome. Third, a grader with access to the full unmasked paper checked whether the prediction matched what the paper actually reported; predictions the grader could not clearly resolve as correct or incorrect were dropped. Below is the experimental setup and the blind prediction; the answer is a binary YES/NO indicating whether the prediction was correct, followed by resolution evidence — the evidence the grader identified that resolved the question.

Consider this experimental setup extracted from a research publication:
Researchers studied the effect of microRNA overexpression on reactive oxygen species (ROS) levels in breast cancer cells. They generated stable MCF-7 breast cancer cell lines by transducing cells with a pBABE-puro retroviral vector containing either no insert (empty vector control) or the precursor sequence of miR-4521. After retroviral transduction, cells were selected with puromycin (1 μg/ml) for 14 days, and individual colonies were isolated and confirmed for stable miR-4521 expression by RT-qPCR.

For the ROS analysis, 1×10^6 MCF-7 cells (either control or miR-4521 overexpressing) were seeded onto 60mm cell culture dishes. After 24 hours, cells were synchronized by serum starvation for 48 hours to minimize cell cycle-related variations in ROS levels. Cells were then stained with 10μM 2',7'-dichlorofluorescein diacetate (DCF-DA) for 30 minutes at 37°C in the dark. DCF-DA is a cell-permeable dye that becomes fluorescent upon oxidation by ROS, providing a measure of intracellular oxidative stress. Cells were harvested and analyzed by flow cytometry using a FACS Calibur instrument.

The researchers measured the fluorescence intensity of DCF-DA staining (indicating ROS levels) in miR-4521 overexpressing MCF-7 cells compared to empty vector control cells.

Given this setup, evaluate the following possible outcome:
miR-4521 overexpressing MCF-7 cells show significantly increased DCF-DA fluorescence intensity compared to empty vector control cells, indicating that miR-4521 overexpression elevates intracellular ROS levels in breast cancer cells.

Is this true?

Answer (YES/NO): YES